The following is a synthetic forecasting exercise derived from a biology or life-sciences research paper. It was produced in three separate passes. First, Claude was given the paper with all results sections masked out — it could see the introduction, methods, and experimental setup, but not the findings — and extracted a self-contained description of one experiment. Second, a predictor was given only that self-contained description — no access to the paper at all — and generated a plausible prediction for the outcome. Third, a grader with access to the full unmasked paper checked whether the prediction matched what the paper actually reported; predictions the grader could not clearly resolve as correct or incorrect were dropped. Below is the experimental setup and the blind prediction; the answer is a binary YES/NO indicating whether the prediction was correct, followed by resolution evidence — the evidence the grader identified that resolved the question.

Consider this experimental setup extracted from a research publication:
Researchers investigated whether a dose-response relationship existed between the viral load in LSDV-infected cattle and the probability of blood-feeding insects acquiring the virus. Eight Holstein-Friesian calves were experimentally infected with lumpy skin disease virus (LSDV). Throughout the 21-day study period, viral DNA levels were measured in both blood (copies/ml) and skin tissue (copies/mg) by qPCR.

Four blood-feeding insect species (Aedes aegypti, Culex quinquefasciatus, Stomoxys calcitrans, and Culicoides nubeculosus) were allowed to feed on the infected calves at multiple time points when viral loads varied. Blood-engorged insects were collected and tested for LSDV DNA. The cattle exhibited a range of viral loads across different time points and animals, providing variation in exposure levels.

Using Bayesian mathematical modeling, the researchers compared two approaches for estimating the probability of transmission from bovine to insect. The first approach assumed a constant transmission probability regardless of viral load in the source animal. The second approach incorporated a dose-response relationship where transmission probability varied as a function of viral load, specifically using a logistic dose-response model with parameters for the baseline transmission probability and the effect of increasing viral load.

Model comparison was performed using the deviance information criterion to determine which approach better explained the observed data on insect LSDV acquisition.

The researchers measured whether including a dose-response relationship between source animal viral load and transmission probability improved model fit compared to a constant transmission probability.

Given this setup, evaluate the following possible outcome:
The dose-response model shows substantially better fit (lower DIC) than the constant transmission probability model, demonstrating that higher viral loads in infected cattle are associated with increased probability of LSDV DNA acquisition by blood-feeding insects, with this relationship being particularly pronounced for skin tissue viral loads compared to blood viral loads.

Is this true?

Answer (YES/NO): NO